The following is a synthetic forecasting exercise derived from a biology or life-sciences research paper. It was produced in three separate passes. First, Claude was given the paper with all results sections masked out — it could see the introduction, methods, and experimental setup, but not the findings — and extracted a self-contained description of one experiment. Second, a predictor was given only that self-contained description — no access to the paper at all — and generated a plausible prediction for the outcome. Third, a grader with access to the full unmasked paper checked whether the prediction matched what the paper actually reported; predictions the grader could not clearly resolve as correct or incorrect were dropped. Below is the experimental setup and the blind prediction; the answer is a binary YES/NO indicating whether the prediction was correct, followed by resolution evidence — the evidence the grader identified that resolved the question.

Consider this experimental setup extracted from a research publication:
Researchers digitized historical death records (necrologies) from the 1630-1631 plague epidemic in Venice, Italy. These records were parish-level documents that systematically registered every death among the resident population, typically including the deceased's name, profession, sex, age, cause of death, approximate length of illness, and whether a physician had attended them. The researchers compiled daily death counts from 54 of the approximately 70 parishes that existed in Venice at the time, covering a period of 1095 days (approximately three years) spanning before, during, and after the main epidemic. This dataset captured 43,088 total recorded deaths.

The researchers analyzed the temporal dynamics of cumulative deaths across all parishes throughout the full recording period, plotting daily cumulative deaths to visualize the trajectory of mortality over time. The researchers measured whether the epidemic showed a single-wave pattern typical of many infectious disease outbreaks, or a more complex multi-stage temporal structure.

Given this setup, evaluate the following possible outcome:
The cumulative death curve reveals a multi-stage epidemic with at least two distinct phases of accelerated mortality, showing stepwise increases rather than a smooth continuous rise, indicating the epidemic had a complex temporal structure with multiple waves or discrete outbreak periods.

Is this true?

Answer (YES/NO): YES